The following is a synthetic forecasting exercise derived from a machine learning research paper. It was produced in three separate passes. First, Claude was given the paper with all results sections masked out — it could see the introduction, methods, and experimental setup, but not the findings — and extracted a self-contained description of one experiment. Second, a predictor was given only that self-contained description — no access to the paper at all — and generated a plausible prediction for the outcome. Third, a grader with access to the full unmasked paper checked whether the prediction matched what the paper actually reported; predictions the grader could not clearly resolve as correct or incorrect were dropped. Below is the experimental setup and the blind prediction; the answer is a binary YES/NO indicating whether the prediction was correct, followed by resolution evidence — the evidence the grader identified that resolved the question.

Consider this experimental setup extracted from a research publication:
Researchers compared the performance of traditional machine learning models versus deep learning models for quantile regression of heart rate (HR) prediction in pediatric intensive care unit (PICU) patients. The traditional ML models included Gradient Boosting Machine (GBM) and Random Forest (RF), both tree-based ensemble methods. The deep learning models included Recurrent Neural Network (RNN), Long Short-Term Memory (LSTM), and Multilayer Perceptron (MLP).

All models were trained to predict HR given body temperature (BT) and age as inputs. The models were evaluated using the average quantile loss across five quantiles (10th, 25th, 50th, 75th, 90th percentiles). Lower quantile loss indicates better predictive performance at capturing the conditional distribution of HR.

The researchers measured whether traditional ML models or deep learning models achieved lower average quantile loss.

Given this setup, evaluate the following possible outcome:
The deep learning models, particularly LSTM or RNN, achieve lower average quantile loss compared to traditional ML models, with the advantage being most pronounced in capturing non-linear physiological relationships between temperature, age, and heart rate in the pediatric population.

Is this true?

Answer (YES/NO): NO